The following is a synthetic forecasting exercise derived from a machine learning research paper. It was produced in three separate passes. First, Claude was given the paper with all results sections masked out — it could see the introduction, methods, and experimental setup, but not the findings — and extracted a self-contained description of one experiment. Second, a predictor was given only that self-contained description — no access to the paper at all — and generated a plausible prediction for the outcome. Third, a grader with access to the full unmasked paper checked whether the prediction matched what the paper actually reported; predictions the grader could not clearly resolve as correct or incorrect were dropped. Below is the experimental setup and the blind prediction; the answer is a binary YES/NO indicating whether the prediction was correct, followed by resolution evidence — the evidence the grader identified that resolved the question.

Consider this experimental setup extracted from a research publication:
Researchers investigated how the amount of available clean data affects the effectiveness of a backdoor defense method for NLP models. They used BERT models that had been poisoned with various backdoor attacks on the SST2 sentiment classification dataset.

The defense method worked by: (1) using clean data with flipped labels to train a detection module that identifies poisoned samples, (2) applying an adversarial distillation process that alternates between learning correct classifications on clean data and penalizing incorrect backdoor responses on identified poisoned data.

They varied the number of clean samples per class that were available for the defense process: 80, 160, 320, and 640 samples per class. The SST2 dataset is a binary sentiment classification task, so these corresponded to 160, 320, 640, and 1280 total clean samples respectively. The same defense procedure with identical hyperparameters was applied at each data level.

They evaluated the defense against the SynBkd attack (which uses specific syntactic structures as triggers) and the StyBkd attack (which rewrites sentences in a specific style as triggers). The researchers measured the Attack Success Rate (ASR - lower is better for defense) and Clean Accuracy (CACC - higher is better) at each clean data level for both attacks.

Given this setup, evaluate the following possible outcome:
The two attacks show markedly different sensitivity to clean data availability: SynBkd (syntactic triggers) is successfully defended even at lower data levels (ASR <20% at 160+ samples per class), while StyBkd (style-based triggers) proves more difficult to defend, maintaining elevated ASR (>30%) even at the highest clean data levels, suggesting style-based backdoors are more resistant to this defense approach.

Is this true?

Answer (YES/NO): NO